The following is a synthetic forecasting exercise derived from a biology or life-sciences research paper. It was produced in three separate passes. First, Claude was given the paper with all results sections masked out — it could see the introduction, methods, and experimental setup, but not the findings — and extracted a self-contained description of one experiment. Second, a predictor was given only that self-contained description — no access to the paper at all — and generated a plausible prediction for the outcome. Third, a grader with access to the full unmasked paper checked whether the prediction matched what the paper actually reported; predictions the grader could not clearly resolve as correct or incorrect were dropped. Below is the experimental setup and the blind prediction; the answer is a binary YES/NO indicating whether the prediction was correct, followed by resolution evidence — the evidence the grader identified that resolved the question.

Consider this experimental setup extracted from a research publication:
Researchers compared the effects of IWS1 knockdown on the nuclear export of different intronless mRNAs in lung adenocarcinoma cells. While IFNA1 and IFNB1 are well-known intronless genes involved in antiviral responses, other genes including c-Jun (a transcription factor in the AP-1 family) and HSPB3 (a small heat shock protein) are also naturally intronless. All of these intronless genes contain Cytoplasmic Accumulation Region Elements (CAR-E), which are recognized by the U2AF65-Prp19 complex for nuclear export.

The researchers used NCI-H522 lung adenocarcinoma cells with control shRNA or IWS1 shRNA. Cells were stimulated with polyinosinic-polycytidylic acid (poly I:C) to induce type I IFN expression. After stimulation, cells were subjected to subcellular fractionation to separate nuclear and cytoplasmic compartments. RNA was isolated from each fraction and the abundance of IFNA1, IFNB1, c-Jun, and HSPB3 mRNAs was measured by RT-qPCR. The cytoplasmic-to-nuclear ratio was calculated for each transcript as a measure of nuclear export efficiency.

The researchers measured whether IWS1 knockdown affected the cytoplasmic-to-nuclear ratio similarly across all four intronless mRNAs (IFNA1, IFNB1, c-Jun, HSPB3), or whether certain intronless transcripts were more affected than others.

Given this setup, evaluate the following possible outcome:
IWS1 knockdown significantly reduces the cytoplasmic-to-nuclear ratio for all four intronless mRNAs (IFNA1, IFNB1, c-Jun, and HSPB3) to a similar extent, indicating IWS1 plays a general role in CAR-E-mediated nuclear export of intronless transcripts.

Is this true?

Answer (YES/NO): YES